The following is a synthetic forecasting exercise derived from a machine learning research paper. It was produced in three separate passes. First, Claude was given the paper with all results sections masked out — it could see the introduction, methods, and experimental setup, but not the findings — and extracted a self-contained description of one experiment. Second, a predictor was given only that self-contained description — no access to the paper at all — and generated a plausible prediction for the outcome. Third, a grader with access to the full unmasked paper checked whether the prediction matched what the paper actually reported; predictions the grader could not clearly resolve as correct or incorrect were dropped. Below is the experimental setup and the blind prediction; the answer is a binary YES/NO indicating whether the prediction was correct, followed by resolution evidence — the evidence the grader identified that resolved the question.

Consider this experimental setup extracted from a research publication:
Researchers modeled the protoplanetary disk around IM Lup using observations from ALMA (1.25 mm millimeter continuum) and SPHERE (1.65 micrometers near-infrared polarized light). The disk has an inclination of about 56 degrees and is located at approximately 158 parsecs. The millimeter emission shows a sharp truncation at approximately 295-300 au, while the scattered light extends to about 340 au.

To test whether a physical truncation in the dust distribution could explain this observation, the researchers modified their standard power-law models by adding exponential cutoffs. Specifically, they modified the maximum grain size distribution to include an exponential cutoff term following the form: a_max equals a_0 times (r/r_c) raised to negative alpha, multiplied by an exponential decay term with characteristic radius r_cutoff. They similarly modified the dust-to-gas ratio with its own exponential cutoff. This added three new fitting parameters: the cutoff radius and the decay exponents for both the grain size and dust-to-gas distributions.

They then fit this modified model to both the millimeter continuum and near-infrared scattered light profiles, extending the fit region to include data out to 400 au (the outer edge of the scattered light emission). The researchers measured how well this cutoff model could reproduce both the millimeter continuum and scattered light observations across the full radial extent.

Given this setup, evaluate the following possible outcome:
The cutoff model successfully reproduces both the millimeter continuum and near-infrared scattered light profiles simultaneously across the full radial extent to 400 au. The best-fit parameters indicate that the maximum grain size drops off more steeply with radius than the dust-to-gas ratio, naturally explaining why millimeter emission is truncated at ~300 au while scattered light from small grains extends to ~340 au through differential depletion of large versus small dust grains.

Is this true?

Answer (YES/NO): NO